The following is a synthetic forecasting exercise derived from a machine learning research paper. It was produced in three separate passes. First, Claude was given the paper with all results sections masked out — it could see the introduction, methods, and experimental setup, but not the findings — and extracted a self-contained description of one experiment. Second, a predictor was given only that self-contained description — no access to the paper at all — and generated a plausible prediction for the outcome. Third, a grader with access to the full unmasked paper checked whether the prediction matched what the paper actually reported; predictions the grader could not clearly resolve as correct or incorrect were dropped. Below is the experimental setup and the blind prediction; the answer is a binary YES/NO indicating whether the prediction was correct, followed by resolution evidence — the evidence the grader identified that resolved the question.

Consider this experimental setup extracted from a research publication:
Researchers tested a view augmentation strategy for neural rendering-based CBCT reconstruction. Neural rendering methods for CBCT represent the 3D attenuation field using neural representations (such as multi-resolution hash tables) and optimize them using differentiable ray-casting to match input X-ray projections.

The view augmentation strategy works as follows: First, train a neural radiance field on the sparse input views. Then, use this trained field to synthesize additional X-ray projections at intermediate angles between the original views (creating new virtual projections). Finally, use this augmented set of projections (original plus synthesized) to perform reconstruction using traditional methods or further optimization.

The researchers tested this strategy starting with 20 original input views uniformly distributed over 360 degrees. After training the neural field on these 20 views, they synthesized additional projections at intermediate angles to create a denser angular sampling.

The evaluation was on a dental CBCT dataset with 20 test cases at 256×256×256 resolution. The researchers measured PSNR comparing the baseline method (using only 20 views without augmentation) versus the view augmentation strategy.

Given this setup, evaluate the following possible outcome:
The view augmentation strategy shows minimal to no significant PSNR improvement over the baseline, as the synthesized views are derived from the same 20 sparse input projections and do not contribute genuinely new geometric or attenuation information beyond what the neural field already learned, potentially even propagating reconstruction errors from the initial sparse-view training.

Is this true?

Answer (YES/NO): YES